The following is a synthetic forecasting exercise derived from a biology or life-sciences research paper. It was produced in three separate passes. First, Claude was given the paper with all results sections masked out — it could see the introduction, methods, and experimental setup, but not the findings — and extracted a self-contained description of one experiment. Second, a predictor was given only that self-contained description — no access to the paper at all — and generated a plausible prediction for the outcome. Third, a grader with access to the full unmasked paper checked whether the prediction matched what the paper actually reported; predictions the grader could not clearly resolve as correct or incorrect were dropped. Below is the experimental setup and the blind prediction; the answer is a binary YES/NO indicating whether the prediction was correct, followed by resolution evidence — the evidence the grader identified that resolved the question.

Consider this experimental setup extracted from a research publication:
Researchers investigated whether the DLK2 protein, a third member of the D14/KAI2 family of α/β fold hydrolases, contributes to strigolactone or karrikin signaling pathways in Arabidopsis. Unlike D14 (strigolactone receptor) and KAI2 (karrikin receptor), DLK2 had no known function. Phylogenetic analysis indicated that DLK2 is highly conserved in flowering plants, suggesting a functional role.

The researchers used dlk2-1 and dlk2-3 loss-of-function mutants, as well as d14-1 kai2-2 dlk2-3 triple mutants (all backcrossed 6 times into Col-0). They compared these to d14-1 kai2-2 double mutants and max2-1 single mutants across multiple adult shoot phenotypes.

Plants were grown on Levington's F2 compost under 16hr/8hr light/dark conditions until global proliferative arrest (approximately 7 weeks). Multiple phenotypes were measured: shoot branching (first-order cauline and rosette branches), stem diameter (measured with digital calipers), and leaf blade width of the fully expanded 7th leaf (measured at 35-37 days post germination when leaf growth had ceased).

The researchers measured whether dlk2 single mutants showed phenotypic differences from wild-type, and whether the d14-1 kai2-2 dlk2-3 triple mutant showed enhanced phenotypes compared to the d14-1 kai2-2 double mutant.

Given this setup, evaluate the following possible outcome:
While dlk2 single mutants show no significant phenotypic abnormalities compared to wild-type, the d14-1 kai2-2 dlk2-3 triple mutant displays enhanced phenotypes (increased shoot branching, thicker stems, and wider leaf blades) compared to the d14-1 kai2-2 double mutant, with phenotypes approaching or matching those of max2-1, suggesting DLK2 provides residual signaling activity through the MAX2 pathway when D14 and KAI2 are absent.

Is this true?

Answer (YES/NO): NO